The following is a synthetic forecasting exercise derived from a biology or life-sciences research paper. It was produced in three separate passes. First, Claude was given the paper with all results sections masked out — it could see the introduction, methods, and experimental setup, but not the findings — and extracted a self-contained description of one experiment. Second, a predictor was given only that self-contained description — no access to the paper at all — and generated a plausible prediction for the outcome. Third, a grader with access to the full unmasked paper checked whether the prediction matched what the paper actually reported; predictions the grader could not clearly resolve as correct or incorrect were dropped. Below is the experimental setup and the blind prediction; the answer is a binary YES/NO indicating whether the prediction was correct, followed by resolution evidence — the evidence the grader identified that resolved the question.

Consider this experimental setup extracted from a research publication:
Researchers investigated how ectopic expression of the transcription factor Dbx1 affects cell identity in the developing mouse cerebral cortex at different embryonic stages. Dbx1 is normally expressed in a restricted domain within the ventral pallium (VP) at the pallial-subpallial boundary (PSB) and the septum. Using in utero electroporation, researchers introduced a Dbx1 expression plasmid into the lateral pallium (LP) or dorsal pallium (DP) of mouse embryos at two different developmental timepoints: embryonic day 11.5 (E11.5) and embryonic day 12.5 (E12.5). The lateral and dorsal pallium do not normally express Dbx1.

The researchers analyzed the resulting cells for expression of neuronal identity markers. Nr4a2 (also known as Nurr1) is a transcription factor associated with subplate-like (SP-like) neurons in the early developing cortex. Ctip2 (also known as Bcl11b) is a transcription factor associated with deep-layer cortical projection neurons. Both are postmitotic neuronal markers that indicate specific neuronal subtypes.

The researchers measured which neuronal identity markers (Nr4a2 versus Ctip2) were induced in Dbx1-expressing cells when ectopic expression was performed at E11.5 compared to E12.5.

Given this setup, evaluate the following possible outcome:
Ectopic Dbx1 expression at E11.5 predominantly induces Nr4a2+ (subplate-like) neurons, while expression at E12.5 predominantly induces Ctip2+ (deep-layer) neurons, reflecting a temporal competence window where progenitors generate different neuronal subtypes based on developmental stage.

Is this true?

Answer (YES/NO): YES